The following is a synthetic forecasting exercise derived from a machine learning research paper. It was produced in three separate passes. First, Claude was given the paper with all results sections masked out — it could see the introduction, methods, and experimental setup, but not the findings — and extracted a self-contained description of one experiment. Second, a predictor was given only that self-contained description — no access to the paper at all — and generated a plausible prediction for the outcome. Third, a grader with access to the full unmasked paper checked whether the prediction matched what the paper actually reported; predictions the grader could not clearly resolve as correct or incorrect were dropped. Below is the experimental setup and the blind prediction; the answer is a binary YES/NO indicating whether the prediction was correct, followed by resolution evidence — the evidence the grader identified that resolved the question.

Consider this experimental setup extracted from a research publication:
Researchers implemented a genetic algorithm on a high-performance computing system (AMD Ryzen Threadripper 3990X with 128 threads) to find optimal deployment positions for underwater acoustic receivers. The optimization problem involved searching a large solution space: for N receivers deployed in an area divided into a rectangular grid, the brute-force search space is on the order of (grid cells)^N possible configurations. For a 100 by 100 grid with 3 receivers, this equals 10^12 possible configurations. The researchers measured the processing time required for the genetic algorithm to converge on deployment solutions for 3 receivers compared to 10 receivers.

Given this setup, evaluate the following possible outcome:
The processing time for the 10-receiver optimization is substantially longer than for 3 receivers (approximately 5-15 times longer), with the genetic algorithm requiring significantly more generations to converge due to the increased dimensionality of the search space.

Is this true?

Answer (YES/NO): YES